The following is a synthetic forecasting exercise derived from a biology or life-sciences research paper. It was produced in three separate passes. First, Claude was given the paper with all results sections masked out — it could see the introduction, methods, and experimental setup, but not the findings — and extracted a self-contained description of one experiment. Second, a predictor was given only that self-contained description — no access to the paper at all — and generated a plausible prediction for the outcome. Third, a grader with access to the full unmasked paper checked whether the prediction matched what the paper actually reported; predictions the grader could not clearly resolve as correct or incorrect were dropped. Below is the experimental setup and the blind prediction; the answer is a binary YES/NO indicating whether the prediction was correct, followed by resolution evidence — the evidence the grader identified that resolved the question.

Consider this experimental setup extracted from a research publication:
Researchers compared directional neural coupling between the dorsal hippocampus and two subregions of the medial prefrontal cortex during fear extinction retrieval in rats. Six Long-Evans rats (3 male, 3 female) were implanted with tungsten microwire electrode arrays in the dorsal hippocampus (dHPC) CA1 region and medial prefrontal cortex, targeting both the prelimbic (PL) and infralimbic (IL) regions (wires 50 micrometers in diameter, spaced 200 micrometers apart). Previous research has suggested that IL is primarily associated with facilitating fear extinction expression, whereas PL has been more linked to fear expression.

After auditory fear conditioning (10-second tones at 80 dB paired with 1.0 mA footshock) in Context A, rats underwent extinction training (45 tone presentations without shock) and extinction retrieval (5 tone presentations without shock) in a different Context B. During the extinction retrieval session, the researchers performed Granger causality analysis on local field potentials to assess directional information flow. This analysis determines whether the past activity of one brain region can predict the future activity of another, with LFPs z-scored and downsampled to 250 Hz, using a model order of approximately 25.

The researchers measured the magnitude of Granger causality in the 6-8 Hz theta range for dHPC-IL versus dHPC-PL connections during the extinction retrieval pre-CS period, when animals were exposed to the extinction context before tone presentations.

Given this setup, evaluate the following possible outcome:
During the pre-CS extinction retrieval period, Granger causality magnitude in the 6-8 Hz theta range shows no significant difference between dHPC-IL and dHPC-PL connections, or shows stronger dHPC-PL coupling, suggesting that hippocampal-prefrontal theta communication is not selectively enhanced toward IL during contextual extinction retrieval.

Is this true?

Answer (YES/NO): YES